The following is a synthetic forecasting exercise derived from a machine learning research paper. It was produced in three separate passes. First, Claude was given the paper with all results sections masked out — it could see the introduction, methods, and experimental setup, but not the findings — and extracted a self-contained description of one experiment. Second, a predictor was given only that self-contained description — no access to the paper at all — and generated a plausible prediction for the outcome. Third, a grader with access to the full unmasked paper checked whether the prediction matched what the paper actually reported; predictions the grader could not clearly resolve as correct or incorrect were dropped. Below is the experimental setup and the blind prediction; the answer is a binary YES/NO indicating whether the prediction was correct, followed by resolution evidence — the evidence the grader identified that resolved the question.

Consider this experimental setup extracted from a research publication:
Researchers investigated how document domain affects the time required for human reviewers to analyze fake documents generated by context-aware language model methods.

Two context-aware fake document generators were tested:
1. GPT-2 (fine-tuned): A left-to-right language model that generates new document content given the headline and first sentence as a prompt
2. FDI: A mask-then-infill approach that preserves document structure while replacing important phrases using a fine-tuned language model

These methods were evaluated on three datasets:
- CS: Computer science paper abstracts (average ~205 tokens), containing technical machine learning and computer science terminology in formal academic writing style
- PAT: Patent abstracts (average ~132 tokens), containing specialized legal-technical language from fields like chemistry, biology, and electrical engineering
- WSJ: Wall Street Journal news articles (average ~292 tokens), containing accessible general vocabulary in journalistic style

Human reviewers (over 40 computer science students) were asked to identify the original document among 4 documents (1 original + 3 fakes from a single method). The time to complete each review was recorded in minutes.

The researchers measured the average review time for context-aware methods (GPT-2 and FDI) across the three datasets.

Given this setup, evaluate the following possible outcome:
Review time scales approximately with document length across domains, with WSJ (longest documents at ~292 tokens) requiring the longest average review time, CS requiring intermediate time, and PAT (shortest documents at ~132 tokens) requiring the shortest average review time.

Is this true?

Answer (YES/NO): NO